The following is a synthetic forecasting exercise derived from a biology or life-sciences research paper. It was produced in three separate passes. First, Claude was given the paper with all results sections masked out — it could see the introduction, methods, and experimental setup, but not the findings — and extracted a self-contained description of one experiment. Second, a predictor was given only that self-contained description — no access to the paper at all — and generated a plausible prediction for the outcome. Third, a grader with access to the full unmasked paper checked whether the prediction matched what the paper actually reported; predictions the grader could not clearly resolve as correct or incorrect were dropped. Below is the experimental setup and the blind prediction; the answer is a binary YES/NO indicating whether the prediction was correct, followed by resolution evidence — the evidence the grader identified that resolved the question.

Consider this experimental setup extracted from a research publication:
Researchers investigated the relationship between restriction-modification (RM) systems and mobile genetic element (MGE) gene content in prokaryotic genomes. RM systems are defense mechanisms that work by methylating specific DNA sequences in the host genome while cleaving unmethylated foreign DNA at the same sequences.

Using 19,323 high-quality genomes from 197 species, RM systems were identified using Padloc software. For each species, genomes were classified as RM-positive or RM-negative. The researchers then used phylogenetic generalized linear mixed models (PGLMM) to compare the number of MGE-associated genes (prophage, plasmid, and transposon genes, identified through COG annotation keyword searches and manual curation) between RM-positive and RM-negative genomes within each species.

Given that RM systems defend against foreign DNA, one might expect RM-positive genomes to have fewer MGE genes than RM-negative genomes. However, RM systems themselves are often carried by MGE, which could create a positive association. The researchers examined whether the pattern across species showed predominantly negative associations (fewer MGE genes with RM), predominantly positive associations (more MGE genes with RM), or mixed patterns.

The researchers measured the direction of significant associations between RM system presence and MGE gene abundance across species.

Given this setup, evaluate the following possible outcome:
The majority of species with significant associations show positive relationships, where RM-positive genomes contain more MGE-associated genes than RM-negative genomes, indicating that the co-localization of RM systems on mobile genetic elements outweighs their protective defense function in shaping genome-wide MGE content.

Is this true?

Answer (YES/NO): NO